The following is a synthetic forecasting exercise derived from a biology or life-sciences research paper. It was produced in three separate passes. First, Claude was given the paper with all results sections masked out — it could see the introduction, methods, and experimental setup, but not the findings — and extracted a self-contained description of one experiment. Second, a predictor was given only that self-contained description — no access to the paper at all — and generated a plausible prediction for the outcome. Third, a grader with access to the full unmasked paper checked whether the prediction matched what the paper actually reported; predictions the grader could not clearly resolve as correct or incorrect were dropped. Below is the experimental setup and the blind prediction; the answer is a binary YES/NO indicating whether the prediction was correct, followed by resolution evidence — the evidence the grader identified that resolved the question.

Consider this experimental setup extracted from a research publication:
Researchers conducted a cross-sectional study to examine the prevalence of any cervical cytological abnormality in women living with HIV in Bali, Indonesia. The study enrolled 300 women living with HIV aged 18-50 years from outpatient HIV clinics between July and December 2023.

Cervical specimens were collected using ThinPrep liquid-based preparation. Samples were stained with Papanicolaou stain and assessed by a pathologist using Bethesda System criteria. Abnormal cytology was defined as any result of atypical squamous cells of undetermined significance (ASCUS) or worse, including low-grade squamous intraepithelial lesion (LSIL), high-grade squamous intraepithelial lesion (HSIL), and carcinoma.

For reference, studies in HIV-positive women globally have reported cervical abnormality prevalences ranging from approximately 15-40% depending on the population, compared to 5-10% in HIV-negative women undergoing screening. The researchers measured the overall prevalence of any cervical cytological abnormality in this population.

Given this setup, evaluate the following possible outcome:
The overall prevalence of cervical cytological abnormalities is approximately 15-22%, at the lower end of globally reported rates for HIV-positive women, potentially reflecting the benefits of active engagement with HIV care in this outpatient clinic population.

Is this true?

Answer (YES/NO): NO